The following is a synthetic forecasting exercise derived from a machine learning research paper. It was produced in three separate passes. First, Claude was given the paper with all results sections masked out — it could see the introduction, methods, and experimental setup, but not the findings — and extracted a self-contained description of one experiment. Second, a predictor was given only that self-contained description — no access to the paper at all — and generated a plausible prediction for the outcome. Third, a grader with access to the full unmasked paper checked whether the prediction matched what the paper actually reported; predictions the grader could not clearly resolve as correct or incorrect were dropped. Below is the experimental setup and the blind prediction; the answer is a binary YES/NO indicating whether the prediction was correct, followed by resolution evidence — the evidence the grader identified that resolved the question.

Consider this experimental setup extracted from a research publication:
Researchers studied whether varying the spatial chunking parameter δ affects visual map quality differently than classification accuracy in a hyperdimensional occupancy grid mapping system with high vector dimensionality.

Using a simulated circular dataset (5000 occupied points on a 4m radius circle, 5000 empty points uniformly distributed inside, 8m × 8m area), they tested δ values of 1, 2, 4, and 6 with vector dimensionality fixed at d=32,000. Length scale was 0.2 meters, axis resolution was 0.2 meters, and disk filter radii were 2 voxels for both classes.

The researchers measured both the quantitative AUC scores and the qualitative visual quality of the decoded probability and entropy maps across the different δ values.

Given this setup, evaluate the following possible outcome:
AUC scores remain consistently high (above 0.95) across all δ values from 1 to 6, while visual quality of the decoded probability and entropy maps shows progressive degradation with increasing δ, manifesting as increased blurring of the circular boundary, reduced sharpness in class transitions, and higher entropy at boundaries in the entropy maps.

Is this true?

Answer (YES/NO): NO